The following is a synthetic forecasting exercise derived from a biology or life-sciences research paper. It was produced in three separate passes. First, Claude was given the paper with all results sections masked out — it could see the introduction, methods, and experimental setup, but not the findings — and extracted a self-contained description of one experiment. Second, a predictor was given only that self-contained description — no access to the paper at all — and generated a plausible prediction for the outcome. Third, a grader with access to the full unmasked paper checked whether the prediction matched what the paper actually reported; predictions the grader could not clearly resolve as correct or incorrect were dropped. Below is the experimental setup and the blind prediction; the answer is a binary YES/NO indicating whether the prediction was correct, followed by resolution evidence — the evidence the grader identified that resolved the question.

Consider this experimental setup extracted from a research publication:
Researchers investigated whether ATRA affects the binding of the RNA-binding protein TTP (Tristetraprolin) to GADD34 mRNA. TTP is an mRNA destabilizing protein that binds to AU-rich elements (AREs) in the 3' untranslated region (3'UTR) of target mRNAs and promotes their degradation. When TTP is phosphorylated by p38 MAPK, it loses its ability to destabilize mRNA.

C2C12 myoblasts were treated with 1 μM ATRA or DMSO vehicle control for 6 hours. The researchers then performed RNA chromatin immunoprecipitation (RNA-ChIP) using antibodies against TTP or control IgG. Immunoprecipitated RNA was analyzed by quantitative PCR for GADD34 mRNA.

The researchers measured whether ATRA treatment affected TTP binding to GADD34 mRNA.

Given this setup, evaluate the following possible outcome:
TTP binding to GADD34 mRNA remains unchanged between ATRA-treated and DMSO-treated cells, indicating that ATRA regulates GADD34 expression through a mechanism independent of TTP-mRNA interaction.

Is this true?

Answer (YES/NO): NO